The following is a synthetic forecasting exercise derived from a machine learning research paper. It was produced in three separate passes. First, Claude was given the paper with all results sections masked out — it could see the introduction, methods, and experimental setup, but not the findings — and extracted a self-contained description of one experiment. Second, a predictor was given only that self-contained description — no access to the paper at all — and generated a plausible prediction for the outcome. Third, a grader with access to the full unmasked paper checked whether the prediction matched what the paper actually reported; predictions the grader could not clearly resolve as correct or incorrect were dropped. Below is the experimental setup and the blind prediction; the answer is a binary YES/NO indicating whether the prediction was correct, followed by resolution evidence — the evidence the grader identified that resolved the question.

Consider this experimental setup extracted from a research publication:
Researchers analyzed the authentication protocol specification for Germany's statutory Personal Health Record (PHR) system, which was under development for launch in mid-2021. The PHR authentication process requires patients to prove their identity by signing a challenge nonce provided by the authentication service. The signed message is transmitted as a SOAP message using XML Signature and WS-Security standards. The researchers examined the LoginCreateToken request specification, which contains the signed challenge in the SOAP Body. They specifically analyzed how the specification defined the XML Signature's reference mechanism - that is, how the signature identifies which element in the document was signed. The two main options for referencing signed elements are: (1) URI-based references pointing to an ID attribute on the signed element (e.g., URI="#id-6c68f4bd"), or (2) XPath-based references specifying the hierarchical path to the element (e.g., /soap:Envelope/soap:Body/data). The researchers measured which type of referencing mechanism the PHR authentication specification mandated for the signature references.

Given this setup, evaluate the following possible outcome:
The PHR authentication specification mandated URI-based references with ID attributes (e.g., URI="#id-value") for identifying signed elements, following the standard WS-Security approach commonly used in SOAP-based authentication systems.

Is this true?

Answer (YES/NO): NO